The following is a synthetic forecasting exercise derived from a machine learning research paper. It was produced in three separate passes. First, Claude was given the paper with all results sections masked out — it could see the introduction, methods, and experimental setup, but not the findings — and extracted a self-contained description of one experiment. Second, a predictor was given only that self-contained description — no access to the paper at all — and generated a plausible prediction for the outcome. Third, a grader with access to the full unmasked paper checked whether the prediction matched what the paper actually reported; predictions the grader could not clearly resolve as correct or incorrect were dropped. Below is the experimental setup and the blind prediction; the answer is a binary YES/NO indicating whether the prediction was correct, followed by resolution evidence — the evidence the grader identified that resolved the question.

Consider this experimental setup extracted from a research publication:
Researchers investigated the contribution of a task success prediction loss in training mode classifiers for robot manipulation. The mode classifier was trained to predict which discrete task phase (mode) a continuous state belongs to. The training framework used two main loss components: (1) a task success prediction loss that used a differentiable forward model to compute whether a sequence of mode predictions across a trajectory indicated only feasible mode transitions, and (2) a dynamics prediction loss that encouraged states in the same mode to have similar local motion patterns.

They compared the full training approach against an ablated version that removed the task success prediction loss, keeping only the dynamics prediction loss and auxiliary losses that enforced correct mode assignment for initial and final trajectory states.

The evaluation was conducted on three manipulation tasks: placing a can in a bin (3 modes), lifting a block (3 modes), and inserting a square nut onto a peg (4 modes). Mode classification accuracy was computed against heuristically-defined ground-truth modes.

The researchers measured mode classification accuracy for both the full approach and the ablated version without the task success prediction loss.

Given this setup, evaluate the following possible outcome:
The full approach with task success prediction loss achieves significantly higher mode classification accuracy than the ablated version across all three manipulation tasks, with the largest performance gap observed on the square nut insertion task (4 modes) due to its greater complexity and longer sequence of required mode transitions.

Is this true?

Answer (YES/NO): NO